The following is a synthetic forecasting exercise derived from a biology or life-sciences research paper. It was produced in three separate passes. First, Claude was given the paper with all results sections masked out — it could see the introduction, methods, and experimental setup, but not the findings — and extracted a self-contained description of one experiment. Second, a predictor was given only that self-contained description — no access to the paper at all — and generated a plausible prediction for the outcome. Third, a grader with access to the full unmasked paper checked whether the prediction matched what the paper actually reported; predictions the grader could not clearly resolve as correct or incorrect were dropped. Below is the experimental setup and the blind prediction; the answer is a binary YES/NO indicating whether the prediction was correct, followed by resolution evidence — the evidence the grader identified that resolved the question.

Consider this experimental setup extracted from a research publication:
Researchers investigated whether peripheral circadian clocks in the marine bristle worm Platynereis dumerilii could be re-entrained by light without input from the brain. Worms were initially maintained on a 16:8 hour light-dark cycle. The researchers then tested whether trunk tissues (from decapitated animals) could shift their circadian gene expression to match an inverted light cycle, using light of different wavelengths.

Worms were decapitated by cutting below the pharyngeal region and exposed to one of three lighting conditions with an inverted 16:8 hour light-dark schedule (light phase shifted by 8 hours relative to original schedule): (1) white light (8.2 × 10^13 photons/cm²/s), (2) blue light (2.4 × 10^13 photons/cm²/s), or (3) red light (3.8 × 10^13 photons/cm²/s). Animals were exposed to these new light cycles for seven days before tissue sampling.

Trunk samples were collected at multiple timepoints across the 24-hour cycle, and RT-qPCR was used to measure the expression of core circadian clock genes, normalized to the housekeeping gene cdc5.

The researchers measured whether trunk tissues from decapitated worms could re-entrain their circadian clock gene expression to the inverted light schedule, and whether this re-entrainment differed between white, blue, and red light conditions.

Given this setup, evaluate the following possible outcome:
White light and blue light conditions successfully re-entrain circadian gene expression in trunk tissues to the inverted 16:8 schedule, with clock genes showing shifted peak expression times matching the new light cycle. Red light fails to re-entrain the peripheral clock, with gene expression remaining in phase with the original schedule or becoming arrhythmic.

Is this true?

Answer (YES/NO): NO